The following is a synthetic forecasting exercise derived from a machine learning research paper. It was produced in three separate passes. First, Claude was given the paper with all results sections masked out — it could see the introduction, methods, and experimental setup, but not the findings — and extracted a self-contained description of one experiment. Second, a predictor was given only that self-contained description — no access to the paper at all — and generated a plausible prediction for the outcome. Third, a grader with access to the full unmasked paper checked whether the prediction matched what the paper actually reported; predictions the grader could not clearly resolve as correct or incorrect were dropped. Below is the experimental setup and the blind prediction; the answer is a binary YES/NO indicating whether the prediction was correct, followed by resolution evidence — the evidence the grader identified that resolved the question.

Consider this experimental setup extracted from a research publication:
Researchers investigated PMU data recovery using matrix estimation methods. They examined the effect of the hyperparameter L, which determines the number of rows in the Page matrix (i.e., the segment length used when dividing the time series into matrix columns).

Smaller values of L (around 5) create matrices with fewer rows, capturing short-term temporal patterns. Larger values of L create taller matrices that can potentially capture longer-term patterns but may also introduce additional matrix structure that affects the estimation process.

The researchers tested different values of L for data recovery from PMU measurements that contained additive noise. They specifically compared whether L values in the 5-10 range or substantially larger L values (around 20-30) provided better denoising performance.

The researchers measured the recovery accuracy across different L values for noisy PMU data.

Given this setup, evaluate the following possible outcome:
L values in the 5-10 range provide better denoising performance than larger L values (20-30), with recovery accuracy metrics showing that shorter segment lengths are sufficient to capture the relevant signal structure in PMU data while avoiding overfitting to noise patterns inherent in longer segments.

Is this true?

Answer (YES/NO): NO